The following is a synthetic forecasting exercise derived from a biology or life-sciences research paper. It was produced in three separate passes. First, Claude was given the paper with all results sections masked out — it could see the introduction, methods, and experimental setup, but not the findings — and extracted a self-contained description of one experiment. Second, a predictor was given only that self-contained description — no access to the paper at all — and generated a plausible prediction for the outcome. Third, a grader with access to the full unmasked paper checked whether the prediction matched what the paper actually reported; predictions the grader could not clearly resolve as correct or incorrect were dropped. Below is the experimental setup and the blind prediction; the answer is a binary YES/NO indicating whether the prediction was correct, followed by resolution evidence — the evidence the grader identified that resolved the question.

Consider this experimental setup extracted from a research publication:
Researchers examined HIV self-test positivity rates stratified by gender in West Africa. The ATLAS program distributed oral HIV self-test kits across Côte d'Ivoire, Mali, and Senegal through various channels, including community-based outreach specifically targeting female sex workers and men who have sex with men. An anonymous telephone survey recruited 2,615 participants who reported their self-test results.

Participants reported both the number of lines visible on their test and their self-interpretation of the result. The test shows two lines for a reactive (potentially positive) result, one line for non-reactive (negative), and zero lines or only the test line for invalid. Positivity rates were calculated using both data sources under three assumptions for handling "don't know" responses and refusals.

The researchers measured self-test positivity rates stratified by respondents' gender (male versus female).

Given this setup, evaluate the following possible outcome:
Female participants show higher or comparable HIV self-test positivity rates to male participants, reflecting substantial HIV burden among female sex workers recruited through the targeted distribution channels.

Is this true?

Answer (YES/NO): YES